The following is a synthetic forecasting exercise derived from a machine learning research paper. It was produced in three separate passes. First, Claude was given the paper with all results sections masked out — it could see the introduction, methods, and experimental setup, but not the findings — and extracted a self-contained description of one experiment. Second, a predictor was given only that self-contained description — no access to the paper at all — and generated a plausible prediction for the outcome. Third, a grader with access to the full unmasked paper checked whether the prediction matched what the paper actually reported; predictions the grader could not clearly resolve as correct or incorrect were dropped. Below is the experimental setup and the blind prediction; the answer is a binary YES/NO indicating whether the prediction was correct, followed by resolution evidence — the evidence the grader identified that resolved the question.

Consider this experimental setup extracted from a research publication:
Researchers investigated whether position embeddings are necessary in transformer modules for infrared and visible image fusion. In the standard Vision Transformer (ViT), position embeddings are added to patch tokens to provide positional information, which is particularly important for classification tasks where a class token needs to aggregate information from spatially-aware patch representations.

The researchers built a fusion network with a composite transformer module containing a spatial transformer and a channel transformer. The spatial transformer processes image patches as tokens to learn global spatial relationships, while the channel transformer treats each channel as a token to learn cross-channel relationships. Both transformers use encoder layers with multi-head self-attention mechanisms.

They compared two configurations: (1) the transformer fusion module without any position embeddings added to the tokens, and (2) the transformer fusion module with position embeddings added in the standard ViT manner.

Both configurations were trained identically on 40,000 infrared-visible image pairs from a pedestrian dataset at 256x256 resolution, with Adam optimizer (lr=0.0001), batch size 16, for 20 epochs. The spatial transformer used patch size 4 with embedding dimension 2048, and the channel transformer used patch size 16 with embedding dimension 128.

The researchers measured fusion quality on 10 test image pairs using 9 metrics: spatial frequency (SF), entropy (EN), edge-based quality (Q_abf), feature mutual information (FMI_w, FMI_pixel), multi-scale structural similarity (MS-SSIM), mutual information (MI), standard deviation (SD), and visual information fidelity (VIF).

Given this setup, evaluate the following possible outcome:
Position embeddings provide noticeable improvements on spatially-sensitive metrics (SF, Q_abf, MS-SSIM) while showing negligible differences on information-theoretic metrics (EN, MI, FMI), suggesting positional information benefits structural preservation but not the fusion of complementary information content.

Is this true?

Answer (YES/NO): NO